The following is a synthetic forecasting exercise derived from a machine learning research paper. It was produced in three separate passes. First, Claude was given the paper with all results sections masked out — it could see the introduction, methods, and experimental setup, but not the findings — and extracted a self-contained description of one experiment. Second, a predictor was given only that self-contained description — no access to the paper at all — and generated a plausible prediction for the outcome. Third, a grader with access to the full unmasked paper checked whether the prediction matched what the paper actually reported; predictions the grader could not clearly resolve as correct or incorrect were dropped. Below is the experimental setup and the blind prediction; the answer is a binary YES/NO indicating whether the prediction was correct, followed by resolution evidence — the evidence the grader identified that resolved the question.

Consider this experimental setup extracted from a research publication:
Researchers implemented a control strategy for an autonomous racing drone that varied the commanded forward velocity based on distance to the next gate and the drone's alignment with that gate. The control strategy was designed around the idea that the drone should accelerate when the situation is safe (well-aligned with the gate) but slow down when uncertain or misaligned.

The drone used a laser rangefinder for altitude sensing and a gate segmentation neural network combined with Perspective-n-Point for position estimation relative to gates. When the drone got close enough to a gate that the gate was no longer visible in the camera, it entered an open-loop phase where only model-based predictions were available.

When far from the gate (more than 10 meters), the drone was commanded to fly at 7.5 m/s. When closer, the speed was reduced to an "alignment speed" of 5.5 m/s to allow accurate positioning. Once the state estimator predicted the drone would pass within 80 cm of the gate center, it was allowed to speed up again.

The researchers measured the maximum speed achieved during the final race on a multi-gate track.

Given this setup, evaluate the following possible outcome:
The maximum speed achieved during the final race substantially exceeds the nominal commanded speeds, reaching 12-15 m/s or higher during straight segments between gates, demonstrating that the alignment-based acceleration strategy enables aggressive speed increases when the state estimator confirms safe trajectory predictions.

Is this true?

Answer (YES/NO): NO